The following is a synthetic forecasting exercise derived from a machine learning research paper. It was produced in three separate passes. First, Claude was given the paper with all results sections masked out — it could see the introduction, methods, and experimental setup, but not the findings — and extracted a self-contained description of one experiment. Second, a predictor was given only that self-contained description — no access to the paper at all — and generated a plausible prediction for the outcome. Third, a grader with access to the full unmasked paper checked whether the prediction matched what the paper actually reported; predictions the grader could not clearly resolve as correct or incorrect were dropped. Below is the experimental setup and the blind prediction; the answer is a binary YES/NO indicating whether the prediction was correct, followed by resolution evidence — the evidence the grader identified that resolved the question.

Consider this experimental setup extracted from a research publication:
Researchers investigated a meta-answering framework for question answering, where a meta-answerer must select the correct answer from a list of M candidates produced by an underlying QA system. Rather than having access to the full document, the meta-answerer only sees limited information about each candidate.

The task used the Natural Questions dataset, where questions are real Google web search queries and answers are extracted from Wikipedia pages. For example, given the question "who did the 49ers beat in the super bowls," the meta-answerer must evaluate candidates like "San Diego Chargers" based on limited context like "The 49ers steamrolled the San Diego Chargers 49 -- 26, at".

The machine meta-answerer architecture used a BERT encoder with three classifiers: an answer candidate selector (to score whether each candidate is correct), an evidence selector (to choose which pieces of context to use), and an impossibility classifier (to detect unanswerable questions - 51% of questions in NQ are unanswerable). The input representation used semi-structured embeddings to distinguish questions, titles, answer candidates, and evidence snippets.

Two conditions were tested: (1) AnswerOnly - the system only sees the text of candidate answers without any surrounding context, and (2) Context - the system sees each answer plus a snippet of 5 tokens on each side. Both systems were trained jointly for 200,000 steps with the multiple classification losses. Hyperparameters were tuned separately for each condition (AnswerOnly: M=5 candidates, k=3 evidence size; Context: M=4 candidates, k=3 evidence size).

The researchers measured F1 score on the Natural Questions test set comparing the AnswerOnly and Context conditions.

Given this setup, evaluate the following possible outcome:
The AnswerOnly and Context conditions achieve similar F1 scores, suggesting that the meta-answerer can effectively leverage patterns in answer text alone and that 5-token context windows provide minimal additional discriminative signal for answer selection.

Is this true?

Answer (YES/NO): NO